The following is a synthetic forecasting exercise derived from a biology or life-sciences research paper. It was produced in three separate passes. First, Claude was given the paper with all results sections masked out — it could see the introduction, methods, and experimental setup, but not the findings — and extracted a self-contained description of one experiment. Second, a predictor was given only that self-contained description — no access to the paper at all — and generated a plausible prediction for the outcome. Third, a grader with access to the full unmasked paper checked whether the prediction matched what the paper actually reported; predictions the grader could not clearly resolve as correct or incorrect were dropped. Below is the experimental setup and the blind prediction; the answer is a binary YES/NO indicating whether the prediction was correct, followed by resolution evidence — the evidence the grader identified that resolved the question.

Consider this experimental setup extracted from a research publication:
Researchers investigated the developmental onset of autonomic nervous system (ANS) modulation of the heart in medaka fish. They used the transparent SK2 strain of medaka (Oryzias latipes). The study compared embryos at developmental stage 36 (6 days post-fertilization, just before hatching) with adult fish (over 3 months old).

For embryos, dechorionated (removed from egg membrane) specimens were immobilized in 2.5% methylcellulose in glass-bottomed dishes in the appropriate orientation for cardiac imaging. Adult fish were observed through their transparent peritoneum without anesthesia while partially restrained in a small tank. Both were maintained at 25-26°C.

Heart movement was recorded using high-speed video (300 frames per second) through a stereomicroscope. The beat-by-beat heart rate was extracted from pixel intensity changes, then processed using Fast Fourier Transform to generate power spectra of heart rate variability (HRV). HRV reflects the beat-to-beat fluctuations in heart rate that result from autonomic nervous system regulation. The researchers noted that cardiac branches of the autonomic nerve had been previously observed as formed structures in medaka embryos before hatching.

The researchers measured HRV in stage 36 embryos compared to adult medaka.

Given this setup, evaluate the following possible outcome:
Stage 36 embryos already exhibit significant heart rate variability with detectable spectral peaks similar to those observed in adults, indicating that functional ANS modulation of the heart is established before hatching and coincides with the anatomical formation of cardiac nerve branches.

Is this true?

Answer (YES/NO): NO